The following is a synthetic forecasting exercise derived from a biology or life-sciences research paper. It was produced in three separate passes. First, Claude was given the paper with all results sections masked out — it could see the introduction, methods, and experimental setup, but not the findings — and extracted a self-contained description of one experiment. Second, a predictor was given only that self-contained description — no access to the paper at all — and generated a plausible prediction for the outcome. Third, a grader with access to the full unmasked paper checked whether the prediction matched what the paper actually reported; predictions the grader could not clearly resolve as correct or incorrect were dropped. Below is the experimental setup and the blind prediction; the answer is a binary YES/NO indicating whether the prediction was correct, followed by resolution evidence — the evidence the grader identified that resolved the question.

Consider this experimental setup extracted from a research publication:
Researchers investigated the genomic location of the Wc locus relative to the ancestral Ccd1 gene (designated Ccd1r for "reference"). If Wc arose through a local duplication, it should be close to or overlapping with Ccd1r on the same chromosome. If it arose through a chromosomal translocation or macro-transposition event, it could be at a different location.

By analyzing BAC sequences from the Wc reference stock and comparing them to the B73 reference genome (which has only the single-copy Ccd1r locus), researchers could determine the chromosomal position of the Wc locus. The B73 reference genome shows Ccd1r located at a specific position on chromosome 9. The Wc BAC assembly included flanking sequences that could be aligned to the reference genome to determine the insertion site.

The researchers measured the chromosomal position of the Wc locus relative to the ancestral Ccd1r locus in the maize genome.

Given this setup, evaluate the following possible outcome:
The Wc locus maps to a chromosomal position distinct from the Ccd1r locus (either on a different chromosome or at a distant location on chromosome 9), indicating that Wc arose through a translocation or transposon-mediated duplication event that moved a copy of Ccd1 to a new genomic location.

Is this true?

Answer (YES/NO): YES